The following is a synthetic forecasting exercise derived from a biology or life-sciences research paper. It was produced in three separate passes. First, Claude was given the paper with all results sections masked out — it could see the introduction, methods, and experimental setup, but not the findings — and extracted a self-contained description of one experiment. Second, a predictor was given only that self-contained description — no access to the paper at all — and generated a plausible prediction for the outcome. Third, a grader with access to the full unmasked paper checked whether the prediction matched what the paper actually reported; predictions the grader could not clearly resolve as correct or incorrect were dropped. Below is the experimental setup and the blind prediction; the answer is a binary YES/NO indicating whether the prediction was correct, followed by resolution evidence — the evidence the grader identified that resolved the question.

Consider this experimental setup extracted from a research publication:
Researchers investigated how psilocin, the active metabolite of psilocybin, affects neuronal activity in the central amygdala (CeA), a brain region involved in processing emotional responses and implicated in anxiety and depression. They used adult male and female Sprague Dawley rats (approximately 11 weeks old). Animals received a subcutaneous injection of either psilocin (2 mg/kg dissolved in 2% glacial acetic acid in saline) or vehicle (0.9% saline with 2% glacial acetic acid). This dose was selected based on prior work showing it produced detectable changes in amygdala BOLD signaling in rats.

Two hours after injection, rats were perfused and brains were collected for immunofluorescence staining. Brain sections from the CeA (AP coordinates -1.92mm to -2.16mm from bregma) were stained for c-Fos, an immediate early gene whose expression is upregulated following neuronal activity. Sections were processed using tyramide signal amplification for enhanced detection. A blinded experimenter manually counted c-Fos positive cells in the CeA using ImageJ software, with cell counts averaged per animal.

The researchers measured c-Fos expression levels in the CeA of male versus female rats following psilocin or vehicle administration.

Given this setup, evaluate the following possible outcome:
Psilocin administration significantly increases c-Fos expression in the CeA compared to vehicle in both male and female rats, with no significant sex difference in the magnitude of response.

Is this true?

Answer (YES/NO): NO